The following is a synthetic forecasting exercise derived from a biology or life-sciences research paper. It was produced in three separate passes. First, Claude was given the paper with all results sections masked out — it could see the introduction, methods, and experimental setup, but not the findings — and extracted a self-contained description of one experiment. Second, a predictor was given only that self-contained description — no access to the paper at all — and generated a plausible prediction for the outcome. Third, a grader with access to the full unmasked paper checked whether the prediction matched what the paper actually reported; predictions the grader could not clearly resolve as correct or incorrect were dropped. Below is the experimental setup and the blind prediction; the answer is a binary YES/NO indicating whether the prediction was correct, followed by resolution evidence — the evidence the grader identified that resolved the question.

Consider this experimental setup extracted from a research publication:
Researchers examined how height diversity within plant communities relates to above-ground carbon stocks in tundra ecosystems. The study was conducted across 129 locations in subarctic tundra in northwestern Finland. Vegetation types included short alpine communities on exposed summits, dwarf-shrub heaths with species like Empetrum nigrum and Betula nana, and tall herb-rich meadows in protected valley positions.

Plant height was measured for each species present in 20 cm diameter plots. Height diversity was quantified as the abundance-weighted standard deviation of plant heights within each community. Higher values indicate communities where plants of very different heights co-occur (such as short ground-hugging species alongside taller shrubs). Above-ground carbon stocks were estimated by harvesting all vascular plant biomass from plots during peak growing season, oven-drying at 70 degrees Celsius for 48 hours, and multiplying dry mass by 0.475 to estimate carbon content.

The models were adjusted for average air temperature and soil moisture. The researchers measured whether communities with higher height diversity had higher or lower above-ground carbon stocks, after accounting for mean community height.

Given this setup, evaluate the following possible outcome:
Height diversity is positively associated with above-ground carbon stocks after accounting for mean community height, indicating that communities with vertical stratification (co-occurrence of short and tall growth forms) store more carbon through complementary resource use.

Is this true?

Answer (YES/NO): YES